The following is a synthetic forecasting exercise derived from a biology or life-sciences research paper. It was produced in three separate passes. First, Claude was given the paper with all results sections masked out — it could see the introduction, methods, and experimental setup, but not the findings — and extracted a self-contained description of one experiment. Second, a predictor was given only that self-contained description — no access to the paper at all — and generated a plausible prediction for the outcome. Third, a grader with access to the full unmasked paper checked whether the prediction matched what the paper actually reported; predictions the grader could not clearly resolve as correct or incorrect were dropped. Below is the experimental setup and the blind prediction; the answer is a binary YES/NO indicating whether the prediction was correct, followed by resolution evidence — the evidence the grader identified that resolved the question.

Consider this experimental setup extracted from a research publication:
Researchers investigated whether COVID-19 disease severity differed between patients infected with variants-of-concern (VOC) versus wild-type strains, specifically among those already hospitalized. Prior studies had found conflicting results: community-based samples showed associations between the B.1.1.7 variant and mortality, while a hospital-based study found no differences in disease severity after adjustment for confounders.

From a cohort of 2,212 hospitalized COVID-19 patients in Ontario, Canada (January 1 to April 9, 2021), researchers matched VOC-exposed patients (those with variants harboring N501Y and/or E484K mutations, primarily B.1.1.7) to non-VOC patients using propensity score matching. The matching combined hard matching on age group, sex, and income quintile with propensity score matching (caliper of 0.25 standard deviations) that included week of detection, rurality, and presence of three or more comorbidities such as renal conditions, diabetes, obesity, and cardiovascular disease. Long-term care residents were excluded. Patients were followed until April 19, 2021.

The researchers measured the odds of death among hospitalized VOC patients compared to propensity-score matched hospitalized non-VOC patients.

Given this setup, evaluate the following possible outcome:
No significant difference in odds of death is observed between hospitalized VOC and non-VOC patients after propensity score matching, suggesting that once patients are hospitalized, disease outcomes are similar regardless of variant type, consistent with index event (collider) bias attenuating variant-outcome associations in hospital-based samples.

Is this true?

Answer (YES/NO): NO